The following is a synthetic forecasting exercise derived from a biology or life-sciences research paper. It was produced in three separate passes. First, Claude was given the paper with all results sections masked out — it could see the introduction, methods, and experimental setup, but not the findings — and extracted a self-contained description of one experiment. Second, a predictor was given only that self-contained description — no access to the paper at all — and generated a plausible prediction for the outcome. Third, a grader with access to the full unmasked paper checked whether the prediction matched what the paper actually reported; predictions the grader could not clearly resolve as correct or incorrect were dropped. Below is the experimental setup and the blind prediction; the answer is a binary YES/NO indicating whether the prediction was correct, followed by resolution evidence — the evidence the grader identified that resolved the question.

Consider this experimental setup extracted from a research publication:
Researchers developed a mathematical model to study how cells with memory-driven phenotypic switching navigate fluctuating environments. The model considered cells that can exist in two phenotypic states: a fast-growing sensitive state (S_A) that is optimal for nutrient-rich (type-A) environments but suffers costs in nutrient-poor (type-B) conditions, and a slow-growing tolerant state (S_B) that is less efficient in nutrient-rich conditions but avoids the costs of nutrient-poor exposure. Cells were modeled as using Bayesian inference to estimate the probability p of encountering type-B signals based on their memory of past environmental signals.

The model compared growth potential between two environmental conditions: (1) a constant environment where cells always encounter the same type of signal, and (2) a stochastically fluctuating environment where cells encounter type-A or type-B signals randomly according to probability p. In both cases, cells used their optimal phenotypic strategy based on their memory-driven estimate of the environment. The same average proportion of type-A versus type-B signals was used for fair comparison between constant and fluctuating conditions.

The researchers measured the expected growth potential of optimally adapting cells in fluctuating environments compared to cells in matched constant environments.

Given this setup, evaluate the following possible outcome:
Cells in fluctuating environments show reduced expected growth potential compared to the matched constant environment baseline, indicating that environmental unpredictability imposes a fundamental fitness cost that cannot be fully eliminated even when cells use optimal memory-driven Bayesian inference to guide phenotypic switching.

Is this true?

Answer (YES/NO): YES